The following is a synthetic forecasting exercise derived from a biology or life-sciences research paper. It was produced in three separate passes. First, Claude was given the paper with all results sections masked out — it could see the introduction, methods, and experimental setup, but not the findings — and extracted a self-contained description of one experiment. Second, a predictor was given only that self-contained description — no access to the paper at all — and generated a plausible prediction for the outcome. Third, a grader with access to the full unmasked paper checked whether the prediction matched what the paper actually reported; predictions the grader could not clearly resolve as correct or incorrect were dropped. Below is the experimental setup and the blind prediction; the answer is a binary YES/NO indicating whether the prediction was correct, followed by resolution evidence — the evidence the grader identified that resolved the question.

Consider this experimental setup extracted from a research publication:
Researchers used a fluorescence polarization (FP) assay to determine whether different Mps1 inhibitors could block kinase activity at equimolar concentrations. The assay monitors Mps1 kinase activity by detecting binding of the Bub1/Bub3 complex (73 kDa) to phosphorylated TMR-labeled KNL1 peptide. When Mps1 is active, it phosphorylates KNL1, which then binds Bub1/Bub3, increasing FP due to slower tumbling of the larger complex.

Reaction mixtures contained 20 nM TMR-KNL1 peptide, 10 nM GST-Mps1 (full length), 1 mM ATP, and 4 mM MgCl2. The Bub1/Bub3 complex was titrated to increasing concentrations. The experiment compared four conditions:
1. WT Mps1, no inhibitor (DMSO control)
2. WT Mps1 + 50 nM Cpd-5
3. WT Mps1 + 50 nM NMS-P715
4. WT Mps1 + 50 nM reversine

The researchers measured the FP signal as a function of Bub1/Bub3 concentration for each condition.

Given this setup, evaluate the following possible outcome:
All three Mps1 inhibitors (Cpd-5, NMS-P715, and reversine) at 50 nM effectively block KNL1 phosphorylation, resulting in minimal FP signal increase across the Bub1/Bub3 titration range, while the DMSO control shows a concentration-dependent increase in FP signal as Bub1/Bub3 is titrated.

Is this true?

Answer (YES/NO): NO